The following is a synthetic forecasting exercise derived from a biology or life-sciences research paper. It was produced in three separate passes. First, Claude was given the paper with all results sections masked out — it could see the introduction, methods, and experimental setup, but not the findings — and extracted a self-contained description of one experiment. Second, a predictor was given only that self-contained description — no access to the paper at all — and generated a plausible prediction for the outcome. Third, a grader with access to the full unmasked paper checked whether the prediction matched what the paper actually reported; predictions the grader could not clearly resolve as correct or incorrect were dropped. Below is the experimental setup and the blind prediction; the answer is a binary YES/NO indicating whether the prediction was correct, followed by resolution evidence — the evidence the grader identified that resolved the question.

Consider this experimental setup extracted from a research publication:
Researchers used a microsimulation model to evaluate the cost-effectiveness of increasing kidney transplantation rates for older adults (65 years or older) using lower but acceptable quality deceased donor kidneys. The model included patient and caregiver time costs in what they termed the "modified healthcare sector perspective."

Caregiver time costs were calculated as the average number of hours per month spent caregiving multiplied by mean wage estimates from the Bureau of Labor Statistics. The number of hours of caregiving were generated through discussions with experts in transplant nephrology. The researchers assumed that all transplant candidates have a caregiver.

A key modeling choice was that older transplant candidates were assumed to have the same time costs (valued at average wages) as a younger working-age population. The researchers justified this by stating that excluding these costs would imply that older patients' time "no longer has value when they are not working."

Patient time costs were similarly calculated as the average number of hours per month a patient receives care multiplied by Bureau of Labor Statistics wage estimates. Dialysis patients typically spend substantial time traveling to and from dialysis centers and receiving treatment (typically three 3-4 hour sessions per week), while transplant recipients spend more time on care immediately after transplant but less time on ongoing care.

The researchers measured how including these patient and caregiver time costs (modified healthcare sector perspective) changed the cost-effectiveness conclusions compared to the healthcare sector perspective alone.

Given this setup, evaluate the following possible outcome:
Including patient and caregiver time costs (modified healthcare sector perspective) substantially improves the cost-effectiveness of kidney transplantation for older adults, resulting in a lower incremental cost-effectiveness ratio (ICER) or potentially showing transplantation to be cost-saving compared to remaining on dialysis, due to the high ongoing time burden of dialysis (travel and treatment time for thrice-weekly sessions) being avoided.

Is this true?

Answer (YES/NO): YES